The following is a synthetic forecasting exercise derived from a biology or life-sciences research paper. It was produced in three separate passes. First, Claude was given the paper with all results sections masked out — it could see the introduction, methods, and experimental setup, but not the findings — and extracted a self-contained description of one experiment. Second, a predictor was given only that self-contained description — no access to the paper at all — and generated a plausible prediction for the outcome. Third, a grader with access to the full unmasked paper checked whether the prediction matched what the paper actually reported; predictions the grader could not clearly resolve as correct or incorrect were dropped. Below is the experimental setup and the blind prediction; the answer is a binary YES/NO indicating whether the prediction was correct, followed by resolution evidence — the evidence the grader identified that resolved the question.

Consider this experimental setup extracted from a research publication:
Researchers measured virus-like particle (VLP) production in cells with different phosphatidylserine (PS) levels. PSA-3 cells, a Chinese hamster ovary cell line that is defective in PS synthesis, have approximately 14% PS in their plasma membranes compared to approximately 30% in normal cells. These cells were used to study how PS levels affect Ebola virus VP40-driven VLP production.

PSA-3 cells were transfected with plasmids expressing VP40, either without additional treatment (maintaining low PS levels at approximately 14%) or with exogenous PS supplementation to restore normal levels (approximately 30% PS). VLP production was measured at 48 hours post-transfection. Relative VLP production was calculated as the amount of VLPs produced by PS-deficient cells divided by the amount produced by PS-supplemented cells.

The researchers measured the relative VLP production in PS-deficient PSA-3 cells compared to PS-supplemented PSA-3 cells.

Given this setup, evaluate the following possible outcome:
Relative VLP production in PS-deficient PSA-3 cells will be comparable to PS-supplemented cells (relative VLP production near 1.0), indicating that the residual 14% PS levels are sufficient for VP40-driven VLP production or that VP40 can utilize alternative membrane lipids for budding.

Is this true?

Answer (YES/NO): NO